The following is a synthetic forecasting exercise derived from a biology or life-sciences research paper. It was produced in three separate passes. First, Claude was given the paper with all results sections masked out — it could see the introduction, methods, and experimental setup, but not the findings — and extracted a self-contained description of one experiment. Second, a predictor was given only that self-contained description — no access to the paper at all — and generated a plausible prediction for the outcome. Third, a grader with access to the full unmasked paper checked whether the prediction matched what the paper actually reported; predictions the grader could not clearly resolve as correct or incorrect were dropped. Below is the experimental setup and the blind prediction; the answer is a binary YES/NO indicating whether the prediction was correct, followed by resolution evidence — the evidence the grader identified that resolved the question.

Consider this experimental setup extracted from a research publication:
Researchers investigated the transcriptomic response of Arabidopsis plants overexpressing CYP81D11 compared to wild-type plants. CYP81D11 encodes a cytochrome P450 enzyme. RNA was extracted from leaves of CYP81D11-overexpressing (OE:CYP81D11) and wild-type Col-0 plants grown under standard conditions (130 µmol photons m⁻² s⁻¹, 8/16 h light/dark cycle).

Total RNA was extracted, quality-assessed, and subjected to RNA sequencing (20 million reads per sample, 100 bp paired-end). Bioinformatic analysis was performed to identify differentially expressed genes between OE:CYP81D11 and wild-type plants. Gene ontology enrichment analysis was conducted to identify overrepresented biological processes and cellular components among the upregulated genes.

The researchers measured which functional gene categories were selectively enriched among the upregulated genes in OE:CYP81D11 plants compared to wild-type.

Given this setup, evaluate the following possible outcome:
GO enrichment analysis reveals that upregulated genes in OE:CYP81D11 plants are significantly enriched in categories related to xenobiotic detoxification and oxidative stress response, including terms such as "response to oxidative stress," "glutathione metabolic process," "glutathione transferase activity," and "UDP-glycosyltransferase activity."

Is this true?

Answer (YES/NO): NO